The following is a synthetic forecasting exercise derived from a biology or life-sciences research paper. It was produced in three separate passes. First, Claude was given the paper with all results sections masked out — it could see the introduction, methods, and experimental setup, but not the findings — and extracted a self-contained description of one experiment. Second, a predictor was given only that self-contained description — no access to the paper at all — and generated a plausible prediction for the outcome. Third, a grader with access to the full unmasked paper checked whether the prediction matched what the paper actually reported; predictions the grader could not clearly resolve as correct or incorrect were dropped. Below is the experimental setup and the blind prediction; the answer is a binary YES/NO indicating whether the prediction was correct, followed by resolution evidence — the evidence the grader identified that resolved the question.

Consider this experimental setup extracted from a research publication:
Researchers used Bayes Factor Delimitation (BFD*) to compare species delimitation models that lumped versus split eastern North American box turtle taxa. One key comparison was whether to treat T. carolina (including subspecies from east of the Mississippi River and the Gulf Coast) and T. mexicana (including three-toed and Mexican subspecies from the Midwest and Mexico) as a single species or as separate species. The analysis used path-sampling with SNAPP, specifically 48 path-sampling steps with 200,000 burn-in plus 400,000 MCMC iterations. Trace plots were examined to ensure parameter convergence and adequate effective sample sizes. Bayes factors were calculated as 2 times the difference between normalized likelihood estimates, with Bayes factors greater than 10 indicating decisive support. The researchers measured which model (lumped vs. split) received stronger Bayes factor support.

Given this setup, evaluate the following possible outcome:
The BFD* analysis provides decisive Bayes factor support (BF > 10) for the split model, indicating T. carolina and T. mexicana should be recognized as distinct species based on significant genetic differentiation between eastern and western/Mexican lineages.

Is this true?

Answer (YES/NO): YES